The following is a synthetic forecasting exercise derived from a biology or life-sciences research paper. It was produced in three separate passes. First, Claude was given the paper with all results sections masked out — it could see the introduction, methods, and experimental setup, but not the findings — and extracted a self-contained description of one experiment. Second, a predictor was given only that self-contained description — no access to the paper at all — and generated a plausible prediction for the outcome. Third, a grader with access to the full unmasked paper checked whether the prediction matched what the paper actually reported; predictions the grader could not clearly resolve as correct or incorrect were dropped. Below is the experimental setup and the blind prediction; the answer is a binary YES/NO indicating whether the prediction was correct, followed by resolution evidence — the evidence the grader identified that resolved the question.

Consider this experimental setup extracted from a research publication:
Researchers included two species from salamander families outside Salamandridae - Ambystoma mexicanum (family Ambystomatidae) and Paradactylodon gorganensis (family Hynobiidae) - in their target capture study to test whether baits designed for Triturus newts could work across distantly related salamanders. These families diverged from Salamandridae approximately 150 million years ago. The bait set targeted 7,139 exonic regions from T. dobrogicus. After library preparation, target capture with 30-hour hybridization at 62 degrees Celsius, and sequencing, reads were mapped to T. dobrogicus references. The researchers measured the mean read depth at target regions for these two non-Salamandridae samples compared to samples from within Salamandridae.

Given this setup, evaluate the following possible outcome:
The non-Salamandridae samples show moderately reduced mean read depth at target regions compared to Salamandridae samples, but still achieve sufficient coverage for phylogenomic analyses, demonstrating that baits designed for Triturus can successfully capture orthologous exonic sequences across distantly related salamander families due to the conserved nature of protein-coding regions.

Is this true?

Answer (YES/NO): NO